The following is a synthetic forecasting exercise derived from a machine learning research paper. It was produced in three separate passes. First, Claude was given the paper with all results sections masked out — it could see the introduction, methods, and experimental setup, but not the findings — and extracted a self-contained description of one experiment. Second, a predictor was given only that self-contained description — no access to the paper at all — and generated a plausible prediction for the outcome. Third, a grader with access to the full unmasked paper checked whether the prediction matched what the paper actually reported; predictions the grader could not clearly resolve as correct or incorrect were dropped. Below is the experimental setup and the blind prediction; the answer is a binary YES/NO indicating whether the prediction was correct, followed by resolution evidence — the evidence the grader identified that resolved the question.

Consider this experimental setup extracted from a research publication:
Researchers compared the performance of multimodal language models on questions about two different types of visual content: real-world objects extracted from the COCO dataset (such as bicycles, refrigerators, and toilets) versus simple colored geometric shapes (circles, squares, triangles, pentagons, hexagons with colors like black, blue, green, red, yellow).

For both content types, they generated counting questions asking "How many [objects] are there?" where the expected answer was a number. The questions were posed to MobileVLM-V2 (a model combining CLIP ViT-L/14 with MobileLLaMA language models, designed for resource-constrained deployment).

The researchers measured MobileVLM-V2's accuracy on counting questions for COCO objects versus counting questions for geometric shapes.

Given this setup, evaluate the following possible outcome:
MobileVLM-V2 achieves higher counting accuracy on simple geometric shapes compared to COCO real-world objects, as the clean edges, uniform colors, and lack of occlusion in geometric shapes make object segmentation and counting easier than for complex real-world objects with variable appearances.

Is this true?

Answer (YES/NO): NO